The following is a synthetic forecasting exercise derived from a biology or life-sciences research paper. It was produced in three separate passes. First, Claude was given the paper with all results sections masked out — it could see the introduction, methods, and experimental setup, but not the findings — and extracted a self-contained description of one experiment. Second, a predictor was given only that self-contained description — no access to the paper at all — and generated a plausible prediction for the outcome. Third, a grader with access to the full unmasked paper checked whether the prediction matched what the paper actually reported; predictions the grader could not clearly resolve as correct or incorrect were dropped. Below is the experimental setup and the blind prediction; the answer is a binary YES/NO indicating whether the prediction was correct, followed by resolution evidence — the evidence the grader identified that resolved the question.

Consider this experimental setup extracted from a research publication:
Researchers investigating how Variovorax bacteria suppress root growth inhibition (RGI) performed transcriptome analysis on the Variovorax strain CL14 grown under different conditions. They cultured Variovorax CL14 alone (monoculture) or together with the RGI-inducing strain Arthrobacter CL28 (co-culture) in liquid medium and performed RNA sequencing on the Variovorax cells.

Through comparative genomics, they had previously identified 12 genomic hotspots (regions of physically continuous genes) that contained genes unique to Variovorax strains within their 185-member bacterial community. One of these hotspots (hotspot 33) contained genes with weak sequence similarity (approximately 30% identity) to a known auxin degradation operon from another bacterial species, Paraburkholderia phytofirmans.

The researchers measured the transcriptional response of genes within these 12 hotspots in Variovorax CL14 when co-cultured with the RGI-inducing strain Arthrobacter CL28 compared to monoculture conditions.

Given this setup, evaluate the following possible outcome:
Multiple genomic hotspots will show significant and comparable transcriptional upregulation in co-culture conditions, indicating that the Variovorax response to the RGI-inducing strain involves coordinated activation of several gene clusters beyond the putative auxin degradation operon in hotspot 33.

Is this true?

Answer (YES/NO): NO